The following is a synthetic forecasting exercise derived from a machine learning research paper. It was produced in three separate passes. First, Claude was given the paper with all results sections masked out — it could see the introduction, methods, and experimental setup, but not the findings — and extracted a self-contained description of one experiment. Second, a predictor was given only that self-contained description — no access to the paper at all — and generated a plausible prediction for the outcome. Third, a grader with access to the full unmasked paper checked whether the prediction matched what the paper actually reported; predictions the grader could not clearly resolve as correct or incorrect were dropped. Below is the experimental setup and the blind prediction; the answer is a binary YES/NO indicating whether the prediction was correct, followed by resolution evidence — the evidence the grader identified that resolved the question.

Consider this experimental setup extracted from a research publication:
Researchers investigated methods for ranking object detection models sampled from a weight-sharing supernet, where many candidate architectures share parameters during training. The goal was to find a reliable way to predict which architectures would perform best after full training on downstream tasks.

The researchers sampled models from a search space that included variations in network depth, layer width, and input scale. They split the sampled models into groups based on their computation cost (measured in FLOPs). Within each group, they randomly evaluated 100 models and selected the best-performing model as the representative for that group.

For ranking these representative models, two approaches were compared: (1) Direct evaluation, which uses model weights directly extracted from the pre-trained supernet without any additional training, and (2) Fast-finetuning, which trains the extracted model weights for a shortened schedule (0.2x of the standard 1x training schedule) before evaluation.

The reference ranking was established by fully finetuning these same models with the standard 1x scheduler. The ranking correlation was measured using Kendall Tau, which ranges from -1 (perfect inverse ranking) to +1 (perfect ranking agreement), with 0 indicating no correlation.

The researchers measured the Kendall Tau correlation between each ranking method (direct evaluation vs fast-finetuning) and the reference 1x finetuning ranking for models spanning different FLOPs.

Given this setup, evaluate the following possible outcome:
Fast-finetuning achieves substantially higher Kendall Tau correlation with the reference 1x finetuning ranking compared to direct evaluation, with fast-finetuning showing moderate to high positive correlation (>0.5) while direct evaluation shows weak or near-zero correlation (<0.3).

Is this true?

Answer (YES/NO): YES